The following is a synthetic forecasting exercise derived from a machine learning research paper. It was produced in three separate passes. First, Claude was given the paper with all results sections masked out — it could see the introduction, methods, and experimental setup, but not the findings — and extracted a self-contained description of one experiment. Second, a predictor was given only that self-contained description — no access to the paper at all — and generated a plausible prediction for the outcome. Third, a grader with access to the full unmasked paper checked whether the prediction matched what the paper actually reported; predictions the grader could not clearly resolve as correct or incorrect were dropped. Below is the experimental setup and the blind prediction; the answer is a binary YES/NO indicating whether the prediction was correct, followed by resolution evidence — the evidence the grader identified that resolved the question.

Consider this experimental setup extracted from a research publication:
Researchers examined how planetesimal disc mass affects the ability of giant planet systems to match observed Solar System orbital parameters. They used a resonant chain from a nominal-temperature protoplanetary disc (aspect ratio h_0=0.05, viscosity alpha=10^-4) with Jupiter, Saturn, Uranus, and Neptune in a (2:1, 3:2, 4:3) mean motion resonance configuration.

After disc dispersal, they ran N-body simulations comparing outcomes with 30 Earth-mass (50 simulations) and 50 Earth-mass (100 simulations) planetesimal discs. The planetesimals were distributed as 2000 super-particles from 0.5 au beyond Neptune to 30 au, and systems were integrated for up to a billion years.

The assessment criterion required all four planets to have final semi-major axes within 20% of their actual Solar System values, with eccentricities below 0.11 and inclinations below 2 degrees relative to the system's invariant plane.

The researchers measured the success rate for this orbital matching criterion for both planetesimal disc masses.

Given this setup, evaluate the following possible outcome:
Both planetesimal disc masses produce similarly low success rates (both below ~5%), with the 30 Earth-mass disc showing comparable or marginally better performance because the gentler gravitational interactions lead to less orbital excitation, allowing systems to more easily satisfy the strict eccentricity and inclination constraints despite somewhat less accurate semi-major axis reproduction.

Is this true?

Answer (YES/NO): NO